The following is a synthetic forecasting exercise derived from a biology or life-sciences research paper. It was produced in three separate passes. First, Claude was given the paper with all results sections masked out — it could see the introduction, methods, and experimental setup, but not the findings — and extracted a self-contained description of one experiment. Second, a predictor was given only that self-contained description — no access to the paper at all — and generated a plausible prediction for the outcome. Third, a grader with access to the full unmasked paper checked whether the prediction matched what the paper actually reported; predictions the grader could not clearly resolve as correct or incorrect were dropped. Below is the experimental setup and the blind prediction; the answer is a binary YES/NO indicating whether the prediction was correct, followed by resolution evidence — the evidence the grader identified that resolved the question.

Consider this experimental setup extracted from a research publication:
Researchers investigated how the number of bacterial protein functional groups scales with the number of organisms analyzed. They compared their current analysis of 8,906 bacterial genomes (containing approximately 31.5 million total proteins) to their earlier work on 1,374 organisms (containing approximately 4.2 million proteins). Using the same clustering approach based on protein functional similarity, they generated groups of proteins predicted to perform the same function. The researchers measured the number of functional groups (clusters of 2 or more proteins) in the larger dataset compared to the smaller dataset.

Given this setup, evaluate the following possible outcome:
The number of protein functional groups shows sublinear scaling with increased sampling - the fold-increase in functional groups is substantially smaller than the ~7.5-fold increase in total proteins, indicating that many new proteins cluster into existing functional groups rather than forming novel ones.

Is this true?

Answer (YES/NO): YES